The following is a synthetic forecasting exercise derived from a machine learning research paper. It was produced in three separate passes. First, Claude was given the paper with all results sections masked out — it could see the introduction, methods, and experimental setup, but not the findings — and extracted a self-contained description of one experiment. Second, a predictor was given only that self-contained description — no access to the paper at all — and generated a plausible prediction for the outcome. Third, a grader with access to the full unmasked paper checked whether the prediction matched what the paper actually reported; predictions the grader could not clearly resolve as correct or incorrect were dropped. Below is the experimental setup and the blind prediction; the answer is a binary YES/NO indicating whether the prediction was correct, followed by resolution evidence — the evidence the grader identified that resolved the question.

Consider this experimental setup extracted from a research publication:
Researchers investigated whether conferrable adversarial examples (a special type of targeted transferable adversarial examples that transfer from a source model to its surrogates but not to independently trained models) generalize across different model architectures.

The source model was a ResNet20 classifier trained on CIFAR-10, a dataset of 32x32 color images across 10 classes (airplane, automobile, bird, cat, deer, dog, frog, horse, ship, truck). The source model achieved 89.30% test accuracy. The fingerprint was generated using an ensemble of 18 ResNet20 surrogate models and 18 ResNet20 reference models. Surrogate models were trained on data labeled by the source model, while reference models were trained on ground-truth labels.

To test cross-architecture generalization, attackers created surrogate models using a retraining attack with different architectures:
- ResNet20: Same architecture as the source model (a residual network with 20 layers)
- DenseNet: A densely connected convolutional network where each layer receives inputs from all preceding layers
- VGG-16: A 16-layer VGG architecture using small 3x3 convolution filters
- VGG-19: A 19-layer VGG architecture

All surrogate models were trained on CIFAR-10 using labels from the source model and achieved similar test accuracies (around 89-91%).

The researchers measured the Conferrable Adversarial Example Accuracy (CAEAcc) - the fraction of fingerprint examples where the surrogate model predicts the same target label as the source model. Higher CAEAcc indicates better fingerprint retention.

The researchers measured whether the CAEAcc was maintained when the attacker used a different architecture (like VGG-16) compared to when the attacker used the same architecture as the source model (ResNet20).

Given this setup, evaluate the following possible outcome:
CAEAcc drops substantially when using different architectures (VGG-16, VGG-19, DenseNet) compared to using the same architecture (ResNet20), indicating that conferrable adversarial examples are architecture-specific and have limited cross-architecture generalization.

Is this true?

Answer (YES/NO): NO